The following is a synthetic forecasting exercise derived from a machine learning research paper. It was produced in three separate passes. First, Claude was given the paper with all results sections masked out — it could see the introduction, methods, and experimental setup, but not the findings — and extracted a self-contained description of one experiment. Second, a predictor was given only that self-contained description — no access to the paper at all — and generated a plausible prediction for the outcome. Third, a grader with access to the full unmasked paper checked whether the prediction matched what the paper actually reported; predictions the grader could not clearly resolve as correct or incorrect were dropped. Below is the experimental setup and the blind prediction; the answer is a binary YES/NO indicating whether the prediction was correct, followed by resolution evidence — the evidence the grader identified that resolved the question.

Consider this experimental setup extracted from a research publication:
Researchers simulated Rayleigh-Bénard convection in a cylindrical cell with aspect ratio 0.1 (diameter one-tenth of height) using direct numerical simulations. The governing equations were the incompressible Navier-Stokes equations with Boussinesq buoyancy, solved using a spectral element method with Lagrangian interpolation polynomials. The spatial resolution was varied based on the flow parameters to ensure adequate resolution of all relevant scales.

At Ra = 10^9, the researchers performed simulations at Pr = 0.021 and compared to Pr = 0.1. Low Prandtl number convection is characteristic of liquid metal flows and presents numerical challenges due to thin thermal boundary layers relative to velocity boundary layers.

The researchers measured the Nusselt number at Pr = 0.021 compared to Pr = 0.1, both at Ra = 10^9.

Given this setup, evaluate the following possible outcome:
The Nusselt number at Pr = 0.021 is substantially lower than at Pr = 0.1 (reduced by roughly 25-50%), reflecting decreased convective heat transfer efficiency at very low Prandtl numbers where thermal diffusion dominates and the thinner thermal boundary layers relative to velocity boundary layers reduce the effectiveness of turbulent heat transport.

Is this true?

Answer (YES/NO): YES